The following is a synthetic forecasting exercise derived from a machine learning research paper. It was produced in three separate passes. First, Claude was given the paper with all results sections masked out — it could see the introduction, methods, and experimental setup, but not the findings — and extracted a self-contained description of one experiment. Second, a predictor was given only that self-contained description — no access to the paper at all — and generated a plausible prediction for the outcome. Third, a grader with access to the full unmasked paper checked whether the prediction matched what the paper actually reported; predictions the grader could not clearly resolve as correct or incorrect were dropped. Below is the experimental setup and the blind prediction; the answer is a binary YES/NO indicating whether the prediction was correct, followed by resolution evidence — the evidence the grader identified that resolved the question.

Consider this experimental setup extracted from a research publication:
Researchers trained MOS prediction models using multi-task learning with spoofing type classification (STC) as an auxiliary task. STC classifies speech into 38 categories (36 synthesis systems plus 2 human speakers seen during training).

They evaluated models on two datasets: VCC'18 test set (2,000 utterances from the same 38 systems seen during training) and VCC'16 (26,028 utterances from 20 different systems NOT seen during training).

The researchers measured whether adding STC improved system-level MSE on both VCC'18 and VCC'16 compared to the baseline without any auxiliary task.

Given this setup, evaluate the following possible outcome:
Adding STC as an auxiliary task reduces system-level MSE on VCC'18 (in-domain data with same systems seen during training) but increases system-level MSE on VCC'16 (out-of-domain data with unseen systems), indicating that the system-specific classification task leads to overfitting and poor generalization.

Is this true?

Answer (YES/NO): NO